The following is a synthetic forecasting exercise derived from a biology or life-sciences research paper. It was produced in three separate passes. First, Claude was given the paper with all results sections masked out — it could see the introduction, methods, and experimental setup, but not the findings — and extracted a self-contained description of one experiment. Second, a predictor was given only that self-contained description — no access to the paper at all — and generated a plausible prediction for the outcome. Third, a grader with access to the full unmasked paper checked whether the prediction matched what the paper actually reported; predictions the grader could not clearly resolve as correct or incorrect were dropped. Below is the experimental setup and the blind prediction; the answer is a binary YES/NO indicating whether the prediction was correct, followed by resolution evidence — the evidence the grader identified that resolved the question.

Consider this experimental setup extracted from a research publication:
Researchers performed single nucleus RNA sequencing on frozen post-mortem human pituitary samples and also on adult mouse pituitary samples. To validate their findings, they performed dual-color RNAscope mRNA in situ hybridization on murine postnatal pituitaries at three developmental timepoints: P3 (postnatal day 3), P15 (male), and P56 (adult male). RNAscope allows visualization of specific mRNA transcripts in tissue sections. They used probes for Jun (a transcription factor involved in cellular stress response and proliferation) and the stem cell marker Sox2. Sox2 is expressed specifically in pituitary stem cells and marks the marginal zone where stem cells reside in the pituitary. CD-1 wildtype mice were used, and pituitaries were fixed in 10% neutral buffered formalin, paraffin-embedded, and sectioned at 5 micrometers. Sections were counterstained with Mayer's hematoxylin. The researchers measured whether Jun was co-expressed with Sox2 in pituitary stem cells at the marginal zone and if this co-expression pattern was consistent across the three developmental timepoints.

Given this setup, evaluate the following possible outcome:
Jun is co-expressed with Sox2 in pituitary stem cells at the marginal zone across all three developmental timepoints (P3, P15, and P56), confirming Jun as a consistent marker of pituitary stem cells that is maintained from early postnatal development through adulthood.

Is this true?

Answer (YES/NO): YES